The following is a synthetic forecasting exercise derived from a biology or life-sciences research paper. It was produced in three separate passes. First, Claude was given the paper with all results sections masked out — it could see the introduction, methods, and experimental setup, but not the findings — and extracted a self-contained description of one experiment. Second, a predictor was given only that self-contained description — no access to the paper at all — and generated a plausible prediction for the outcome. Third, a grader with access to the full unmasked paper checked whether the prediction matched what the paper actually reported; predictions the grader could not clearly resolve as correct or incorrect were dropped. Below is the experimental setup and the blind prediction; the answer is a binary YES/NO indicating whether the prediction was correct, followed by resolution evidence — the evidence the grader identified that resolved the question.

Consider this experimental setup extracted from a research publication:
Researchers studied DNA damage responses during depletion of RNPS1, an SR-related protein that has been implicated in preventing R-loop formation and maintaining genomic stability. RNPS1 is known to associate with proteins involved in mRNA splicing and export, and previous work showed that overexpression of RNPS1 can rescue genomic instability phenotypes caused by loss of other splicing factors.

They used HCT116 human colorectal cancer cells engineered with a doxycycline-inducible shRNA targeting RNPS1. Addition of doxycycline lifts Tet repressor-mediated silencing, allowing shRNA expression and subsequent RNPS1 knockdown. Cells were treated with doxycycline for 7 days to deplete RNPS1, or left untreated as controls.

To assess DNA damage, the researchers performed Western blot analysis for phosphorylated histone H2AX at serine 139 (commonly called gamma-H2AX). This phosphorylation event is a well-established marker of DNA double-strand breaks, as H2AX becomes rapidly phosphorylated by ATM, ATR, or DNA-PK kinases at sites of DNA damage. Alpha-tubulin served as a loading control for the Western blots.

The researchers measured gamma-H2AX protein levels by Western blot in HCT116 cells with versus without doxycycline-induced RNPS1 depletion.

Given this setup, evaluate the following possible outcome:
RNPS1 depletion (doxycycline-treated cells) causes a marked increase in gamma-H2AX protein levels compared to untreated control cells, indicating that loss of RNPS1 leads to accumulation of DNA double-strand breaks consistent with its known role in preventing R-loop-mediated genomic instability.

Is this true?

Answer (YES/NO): YES